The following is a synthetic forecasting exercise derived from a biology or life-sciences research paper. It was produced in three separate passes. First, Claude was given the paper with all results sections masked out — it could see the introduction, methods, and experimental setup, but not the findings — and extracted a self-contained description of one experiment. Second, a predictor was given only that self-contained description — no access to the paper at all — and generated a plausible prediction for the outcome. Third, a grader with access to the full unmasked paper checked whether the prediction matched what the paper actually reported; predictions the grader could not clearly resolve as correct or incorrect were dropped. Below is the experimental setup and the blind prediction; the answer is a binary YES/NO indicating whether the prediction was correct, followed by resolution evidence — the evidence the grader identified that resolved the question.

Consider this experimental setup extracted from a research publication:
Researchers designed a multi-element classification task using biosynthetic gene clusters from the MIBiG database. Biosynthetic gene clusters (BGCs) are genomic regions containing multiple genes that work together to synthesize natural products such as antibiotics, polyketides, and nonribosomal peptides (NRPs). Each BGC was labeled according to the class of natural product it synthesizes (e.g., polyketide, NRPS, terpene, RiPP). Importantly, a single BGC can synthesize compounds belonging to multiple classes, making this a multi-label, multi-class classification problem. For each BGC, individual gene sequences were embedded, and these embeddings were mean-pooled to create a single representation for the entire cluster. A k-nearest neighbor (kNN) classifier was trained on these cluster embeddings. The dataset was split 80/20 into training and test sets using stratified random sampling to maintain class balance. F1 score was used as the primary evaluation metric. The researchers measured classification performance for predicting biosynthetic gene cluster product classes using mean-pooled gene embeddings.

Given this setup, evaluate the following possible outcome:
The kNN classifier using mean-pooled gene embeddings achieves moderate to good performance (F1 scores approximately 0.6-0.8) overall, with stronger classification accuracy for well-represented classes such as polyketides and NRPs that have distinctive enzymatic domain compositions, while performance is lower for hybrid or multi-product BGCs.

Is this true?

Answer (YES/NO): NO